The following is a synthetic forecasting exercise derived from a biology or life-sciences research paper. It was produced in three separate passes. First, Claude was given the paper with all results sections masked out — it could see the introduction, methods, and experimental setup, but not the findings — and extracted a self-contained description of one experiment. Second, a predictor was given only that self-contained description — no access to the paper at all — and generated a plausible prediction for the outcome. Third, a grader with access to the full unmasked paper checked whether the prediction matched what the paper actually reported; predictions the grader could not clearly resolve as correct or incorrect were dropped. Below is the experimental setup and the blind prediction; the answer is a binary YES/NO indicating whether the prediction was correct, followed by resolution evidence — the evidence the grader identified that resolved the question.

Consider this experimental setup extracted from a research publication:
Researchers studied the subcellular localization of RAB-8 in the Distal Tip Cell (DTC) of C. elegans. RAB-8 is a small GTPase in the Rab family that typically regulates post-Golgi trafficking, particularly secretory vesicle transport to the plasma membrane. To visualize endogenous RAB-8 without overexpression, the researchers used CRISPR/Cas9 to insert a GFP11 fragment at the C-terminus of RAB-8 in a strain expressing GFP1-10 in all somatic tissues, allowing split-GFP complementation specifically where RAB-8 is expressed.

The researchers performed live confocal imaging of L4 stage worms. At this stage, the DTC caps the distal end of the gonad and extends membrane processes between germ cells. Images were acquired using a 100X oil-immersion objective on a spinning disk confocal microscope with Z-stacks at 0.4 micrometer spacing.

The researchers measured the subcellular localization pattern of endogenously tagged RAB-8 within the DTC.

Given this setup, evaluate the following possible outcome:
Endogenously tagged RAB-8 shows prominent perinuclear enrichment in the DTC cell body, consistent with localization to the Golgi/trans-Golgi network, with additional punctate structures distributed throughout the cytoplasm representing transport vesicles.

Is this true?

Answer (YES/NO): NO